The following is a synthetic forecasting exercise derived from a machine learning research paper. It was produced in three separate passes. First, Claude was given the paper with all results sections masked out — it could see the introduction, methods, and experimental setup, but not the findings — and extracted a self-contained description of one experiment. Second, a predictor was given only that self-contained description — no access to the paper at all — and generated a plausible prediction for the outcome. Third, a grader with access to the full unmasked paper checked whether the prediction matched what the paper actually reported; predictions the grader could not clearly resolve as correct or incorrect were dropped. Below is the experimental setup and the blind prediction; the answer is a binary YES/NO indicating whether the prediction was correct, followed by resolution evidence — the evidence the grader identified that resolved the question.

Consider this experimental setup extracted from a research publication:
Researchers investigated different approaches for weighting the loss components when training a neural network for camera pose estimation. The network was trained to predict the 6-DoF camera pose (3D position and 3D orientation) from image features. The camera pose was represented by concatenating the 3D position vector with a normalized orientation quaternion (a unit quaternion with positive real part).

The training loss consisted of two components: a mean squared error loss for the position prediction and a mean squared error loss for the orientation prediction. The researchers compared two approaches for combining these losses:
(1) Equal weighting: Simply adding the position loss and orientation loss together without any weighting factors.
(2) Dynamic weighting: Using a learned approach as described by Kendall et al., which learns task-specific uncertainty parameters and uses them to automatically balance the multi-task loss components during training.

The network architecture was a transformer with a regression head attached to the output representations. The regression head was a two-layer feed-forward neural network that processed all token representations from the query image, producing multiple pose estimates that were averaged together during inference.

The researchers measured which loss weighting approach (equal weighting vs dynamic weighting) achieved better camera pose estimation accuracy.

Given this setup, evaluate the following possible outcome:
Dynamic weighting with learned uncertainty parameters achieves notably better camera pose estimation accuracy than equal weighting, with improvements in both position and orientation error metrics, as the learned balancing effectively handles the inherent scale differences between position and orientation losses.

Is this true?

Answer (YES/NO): NO